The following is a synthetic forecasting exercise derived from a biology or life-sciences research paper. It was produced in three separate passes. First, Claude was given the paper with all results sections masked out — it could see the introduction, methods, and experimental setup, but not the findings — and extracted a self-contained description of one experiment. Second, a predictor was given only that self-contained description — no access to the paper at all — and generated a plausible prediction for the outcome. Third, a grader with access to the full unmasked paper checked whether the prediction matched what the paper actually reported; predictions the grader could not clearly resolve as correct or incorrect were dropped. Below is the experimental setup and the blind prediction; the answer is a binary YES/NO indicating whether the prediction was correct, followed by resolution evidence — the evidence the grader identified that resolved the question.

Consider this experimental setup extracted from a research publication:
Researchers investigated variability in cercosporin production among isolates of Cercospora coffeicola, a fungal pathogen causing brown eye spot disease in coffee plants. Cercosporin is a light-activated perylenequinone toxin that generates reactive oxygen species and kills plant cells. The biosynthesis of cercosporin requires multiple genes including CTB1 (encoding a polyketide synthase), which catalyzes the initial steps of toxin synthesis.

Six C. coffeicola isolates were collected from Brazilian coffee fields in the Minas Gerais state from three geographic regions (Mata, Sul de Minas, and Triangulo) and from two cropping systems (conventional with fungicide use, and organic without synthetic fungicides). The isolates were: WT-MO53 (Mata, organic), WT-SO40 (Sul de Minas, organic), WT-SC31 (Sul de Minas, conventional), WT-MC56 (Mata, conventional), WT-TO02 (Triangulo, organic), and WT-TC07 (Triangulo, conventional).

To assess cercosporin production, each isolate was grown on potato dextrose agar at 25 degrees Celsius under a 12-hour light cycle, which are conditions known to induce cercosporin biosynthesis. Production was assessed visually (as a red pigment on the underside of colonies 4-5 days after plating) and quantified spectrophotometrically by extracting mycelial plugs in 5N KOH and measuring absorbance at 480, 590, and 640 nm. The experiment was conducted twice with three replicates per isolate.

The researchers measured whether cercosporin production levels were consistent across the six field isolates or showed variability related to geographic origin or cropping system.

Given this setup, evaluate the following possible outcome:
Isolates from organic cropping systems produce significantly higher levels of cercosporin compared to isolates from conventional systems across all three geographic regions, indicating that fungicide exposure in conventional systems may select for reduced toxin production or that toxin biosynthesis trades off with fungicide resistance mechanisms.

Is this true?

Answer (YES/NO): NO